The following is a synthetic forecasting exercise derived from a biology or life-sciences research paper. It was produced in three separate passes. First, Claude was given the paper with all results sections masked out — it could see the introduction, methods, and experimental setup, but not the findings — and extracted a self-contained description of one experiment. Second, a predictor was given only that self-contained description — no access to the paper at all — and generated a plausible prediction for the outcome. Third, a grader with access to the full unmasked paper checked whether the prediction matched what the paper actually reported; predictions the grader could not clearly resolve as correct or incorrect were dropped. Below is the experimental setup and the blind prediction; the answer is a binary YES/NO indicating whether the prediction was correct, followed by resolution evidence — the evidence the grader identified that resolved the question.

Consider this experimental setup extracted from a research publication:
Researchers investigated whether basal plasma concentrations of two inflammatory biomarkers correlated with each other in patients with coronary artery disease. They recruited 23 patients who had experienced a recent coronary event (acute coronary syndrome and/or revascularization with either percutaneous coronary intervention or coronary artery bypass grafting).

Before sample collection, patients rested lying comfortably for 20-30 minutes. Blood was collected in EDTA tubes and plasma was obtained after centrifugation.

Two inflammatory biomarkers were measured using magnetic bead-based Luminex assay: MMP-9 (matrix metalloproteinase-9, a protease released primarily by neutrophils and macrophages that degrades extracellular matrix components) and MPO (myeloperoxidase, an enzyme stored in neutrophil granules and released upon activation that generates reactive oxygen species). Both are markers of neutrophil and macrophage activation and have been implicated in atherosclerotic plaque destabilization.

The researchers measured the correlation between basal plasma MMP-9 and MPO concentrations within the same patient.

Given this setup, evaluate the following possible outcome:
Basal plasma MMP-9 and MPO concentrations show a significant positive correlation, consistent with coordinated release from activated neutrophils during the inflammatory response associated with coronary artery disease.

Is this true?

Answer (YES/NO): YES